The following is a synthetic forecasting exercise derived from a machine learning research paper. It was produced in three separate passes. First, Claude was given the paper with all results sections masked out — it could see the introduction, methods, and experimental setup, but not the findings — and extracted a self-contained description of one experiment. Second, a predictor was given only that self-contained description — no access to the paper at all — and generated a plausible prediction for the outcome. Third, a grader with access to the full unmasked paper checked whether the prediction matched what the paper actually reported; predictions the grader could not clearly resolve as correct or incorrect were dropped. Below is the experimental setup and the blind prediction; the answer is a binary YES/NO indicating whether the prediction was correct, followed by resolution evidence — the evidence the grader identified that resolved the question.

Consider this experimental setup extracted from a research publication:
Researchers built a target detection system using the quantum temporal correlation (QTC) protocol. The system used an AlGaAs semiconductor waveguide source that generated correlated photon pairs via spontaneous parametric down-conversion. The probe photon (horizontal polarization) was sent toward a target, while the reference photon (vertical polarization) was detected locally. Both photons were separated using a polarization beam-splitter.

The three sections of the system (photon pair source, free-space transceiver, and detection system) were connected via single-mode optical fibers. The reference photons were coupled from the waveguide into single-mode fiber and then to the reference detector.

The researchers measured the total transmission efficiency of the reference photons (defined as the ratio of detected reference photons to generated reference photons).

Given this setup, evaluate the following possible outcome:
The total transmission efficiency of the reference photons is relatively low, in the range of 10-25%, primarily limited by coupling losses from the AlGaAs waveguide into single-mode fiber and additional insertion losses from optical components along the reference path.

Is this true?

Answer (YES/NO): YES